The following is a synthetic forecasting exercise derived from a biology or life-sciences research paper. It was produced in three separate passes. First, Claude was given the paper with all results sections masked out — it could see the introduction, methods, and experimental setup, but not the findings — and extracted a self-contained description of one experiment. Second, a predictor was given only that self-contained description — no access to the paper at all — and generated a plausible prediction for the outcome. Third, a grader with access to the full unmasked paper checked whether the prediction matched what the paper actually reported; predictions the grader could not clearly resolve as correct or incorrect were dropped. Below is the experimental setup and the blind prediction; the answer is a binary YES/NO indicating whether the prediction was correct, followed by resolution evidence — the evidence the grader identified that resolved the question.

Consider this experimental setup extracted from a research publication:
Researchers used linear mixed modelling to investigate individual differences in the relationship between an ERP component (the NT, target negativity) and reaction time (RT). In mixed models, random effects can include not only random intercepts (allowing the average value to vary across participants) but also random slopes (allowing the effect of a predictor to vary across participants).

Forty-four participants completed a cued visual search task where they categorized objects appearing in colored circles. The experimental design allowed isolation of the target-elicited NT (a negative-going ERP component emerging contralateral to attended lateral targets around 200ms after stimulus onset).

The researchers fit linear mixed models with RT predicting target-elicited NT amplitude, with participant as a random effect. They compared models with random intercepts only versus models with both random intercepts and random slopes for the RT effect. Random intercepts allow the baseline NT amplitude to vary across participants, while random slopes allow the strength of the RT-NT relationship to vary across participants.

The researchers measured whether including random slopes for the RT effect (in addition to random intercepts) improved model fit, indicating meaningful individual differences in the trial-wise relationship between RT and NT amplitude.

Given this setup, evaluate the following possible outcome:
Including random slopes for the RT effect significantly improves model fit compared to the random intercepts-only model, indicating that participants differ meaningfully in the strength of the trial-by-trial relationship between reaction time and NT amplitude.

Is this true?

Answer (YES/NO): NO